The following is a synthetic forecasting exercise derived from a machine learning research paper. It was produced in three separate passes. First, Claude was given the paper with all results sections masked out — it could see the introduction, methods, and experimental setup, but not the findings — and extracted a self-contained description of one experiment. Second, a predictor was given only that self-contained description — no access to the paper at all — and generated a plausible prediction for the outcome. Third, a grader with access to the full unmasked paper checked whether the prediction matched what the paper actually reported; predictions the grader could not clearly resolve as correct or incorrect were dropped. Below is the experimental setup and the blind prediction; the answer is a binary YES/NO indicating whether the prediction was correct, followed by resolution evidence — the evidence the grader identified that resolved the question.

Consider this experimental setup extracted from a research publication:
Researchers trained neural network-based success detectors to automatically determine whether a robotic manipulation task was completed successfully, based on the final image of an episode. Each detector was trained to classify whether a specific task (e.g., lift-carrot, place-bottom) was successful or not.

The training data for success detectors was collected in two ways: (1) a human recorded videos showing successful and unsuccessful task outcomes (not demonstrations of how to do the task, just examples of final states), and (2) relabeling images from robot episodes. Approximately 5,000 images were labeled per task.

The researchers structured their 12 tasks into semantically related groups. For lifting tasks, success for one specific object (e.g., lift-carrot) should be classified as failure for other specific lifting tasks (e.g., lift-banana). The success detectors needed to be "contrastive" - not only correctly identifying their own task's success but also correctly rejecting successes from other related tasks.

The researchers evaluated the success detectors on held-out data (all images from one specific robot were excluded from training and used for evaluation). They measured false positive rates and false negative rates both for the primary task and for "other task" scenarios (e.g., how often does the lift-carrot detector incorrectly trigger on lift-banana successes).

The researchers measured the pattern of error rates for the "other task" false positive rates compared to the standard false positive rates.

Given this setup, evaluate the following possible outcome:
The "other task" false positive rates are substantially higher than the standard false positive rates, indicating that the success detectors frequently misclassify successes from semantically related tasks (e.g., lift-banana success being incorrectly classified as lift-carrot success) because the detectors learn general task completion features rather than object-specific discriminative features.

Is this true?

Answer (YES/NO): NO